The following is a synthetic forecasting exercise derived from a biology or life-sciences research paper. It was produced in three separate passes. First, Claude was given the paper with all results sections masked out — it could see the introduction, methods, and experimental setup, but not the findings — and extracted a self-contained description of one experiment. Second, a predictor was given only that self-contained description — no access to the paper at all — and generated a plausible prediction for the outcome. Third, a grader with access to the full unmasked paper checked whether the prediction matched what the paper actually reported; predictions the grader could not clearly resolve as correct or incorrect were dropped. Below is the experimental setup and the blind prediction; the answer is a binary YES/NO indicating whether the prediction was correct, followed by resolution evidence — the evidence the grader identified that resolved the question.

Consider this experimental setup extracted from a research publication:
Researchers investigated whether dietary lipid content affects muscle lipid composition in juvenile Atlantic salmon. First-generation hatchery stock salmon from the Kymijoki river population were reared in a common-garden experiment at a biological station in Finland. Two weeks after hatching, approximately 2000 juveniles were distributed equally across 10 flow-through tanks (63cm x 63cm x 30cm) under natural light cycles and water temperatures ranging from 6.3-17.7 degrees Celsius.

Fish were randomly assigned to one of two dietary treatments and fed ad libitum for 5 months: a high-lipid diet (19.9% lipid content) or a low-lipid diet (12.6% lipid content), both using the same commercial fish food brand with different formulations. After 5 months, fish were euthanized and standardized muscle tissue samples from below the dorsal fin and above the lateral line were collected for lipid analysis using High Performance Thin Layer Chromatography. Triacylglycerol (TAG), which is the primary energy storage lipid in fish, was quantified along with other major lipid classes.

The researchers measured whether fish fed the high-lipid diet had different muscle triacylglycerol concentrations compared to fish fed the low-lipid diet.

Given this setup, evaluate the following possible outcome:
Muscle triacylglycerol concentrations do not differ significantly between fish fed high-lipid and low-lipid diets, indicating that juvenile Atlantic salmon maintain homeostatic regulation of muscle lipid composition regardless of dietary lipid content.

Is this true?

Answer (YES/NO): YES